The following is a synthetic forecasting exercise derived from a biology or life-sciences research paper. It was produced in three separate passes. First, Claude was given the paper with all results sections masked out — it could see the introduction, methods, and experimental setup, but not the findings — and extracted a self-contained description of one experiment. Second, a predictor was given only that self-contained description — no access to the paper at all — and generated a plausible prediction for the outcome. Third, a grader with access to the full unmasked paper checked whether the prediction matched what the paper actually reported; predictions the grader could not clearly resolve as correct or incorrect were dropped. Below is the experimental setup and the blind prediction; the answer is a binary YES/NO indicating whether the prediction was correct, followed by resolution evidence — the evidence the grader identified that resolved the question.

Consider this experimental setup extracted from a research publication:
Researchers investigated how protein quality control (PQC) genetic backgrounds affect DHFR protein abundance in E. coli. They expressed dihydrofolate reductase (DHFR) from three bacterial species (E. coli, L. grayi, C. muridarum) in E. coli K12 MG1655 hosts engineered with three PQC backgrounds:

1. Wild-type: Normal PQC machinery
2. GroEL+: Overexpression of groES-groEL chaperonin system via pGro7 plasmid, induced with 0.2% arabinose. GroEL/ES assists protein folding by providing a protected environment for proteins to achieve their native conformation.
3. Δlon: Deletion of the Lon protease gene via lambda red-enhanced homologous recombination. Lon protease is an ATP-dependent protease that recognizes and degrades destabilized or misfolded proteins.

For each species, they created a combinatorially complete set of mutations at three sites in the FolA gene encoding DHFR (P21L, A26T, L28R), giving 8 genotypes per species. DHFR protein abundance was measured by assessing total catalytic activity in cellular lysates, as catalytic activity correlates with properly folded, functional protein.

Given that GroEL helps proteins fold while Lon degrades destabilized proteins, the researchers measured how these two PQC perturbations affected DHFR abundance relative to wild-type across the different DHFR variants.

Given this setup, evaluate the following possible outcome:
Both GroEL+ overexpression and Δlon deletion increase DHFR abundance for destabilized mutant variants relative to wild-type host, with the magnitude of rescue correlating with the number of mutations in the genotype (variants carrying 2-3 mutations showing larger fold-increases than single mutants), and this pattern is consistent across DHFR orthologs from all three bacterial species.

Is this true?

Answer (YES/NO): NO